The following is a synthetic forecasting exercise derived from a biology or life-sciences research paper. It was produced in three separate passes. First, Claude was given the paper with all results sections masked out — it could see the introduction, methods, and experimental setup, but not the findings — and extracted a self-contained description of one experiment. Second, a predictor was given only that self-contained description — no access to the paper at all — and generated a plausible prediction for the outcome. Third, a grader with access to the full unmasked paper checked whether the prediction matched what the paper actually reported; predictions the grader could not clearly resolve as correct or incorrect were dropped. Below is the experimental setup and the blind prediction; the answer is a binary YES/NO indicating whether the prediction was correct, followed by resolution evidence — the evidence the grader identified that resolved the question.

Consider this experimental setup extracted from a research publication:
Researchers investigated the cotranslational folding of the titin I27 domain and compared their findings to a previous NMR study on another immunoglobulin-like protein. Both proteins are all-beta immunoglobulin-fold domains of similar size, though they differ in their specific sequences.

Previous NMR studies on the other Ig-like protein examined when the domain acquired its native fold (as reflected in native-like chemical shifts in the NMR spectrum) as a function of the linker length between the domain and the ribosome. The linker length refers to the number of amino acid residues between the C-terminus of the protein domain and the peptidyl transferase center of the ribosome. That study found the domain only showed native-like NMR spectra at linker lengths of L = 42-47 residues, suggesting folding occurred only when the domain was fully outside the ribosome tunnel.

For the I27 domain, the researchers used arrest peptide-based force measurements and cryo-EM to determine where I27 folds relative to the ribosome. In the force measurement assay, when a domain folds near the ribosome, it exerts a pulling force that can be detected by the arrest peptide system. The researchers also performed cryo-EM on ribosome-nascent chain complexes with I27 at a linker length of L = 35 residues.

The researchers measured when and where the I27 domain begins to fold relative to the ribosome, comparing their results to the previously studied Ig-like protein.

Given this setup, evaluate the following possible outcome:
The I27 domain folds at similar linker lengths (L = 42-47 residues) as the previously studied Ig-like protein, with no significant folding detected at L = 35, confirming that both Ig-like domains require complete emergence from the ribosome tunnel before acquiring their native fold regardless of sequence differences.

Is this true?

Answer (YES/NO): NO